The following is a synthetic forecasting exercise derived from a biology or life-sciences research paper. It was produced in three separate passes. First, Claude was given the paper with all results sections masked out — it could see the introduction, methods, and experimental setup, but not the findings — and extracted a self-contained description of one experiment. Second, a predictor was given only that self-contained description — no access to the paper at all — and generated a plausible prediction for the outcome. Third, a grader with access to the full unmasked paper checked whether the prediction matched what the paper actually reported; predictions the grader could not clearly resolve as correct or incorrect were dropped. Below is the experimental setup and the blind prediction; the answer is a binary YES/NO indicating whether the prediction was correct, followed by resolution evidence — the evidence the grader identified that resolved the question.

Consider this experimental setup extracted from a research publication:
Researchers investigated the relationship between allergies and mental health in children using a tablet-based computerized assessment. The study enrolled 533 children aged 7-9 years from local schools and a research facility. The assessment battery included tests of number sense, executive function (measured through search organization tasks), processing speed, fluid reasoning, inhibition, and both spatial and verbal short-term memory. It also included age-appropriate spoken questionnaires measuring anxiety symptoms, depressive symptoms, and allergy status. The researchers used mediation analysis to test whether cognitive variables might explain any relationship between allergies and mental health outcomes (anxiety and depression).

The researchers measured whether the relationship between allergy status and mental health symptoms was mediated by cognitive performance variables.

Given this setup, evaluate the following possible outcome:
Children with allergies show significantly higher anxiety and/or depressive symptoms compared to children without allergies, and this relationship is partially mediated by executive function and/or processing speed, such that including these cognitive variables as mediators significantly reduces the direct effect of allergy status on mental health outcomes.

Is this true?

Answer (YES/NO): YES